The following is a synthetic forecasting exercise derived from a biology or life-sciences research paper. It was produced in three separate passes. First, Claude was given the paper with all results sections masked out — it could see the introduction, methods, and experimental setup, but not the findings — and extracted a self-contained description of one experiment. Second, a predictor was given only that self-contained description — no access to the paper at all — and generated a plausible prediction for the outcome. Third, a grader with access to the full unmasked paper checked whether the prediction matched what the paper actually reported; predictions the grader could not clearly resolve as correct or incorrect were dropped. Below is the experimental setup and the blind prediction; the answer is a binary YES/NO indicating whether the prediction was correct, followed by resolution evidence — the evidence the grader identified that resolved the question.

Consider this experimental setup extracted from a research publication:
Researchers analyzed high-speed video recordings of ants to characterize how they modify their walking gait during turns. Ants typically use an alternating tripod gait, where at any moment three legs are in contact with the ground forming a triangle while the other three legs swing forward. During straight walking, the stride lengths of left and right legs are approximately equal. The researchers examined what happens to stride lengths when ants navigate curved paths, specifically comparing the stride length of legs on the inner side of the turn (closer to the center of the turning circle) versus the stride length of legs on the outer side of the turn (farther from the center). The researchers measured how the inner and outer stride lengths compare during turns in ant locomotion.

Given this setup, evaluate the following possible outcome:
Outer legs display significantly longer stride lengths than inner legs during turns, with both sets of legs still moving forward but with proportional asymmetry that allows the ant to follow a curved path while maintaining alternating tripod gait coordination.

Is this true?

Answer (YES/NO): YES